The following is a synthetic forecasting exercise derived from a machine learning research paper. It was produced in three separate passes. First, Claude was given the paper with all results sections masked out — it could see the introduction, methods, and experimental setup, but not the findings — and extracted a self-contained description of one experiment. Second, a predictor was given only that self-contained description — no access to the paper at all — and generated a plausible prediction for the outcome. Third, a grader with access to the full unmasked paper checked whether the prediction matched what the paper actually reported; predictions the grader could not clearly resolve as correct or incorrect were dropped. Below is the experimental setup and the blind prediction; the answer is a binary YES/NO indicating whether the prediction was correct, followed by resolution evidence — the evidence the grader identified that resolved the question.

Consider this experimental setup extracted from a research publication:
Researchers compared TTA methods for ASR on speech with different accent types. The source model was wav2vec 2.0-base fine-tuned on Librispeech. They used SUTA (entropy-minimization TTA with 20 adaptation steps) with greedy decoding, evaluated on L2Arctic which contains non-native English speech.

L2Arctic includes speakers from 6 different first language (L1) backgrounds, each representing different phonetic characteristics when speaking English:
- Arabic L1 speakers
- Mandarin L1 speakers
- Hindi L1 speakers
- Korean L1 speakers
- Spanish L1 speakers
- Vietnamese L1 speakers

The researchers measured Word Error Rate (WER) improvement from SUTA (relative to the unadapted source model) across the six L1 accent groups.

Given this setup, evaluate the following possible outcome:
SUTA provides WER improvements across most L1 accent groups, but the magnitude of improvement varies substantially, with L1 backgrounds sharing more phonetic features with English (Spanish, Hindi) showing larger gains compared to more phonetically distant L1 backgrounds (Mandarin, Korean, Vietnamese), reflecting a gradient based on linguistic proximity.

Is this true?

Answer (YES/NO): NO